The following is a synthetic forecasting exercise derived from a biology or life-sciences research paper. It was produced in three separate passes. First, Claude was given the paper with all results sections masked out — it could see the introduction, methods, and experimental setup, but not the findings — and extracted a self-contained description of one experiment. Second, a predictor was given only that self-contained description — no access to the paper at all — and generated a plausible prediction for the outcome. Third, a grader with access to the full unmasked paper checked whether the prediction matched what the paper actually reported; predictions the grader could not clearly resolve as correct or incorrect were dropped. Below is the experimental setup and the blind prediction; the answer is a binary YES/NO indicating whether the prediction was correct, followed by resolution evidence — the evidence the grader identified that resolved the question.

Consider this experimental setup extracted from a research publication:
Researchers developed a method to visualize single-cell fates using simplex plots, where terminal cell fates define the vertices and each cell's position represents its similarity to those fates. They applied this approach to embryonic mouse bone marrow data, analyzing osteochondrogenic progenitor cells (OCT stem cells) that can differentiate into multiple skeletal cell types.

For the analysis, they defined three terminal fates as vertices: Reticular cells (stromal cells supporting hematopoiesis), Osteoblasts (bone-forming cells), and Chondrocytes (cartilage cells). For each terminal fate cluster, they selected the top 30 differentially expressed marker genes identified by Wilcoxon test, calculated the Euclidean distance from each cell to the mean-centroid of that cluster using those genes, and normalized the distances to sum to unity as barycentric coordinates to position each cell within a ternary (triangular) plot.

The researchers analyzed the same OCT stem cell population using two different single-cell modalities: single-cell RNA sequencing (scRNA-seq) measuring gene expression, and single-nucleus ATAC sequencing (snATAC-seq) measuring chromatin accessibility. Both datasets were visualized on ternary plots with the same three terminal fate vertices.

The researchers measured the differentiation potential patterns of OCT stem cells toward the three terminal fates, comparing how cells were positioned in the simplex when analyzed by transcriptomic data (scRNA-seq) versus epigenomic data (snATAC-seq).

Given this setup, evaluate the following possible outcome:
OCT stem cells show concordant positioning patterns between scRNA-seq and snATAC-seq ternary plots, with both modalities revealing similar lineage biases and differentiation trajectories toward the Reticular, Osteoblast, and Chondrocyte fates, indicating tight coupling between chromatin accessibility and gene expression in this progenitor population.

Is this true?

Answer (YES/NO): NO